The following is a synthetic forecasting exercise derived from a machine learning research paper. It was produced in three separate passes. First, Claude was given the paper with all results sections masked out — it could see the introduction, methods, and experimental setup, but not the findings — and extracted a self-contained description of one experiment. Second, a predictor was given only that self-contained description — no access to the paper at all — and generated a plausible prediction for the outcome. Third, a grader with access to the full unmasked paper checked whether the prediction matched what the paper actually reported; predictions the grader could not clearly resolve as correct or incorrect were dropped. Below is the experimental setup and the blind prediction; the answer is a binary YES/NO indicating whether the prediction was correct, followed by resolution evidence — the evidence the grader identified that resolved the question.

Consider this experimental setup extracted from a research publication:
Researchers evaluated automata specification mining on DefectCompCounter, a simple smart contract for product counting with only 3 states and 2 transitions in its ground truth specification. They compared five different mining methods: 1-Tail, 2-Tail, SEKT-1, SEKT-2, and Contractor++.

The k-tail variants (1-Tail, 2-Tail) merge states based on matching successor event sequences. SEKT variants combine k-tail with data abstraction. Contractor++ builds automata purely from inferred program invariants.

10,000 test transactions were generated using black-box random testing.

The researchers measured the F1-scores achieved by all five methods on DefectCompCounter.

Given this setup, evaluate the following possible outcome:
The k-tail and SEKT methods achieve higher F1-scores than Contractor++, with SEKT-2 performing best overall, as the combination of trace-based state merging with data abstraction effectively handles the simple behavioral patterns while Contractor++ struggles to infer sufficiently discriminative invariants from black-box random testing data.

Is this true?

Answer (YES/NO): NO